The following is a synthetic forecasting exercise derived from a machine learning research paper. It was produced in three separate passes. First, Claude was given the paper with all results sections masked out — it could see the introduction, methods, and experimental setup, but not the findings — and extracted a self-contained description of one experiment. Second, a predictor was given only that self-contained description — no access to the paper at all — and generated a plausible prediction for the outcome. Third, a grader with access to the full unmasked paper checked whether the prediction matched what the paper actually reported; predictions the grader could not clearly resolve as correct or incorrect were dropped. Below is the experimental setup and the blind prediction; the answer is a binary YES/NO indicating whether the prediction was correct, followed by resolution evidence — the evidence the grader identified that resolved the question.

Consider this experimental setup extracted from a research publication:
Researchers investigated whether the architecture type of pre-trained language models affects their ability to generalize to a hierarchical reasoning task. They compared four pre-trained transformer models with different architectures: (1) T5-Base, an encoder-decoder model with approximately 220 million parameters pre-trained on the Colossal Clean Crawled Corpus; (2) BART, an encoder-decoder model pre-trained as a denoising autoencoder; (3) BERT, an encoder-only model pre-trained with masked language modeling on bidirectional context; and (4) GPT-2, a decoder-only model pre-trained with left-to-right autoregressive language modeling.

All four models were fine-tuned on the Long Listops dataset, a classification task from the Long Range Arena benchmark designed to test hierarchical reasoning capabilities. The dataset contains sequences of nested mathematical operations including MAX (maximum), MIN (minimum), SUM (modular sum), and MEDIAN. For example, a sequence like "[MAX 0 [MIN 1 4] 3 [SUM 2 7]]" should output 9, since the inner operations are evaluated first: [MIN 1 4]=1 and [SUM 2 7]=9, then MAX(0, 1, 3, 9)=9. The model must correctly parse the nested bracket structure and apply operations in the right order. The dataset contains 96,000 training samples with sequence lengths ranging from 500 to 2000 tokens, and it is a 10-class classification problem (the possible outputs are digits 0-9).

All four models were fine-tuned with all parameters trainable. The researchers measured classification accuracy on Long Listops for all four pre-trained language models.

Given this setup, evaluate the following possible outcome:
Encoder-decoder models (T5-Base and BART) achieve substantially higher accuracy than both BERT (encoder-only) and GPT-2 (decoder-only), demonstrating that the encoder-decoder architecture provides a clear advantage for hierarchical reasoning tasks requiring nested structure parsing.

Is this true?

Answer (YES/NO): NO